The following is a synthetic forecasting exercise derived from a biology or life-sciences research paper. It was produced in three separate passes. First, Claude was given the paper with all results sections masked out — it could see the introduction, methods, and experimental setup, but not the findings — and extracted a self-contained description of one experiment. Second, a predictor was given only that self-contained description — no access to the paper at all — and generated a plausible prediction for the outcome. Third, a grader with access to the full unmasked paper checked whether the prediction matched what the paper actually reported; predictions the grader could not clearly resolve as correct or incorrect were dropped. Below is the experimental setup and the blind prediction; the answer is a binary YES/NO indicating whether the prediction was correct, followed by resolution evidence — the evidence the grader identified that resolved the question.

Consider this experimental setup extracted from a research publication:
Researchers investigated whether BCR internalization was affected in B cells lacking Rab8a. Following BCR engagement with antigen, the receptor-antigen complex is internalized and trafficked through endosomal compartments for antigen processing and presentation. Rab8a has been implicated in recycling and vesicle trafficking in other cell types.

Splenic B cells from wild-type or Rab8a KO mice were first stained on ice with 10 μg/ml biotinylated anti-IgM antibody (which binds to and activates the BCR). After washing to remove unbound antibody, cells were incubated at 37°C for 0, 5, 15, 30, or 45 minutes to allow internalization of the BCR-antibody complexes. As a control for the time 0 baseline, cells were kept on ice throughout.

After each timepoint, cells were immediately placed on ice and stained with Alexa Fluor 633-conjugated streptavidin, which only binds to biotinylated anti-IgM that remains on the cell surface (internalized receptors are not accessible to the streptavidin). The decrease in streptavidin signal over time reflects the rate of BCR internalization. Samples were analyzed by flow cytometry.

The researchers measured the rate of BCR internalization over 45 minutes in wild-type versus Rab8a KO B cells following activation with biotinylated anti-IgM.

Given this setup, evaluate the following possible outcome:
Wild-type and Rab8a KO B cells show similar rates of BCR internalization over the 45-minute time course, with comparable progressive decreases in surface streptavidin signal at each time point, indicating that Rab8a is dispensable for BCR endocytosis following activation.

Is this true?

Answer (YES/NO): YES